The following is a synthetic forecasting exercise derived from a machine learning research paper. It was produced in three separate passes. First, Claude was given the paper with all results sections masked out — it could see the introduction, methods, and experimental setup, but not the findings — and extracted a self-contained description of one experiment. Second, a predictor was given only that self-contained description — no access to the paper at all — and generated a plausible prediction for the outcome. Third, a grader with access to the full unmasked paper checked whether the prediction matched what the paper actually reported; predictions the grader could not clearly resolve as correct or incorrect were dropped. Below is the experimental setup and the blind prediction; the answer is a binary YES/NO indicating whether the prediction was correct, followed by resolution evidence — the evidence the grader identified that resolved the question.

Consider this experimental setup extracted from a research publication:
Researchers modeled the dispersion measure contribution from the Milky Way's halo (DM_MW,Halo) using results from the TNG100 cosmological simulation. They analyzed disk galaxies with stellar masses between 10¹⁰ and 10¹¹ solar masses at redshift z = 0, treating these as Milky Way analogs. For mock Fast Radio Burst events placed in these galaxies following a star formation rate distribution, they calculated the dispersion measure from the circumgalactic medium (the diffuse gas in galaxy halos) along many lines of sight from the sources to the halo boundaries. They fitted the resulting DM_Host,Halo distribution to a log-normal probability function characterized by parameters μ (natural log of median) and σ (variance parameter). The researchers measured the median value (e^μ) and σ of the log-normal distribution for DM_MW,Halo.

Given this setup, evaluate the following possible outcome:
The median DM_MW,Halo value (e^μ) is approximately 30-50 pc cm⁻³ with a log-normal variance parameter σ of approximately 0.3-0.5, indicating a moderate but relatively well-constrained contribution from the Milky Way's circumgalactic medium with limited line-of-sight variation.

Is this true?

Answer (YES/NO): NO